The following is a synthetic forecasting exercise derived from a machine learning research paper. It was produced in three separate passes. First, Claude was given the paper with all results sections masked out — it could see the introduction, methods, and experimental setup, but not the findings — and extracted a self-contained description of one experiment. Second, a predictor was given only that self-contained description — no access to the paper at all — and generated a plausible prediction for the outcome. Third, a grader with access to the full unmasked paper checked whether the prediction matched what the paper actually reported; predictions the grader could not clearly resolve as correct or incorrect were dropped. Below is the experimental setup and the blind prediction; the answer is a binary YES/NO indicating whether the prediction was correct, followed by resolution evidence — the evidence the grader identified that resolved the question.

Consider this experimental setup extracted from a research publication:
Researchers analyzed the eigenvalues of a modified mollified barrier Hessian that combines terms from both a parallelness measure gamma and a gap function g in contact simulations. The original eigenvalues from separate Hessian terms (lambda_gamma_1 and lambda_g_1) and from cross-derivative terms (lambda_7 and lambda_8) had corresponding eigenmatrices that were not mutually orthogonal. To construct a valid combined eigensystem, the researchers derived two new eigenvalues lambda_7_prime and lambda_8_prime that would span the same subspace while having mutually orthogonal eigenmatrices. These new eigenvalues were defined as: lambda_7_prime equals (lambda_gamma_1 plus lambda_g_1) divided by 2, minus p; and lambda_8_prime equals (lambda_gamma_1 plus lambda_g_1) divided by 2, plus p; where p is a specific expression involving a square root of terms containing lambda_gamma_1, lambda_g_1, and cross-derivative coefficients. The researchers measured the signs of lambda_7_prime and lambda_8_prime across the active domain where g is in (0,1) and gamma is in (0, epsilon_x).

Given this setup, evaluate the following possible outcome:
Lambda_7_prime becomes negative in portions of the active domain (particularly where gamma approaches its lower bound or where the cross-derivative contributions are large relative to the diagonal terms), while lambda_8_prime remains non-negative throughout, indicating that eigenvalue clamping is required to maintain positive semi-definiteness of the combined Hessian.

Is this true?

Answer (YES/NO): YES